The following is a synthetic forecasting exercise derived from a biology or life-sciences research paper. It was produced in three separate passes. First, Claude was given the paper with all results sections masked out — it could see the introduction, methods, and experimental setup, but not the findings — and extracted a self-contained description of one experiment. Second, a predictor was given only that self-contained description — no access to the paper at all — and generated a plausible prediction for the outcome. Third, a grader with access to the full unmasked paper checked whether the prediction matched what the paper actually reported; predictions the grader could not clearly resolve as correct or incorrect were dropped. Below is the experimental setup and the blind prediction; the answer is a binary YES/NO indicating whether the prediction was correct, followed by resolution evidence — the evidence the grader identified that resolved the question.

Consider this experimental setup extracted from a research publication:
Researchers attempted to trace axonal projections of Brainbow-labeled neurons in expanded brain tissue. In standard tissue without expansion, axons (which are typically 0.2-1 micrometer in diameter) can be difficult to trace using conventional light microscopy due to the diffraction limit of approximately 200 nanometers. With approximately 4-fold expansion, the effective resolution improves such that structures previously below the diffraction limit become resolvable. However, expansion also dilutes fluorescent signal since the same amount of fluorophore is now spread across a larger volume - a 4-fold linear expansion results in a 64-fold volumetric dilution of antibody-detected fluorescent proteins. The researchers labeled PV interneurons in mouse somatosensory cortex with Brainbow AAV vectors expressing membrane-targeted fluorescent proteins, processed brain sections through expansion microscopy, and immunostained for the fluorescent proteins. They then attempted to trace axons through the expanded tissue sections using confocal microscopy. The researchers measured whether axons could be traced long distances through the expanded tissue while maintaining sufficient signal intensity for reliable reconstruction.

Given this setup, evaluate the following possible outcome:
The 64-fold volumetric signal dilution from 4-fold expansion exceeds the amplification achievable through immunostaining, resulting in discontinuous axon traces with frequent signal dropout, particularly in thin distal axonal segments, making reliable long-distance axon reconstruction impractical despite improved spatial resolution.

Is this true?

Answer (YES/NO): NO